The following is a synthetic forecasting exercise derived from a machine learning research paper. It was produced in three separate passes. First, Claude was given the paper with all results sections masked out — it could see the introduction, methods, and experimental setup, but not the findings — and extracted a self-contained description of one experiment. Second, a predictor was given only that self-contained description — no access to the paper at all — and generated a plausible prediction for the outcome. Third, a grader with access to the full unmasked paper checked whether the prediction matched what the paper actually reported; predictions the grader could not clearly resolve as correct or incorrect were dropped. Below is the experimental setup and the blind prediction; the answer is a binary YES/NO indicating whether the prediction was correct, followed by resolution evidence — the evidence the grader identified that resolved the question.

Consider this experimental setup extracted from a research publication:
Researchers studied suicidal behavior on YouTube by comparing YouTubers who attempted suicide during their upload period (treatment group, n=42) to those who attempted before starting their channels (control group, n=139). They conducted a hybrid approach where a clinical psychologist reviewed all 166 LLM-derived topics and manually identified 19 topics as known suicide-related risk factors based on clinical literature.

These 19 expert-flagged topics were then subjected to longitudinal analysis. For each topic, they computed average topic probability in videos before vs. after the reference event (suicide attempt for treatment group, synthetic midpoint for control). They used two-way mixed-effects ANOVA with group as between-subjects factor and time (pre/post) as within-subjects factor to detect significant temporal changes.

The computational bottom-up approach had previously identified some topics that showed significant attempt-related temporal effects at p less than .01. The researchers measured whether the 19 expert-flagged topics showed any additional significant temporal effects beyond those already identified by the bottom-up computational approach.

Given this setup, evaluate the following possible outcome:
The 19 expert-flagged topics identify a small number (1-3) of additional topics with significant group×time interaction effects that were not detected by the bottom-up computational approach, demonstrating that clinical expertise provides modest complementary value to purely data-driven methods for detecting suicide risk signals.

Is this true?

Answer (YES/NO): NO